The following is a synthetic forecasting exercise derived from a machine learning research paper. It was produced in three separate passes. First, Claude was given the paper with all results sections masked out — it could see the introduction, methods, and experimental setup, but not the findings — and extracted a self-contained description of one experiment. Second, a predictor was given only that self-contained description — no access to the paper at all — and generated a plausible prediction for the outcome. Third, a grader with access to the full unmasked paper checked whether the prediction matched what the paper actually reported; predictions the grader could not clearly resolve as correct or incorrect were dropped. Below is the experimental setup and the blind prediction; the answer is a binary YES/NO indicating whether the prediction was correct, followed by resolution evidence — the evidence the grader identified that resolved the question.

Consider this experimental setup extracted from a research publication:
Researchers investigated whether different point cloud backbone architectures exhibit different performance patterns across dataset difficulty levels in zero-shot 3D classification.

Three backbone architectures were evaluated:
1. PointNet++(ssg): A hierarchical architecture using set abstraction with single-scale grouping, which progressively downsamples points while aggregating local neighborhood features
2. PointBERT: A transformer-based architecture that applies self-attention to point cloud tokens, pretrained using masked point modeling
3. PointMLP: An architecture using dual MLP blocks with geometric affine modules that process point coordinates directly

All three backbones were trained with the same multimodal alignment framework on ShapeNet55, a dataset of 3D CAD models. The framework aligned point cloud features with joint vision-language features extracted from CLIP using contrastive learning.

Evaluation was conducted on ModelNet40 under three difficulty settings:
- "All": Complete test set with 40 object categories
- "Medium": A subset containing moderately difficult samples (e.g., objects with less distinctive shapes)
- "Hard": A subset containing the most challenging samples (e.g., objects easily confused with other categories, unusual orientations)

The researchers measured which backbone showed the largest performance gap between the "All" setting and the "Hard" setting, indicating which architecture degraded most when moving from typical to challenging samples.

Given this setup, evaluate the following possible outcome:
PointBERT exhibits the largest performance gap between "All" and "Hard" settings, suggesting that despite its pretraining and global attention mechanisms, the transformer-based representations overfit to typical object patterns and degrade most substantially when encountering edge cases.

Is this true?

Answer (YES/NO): NO